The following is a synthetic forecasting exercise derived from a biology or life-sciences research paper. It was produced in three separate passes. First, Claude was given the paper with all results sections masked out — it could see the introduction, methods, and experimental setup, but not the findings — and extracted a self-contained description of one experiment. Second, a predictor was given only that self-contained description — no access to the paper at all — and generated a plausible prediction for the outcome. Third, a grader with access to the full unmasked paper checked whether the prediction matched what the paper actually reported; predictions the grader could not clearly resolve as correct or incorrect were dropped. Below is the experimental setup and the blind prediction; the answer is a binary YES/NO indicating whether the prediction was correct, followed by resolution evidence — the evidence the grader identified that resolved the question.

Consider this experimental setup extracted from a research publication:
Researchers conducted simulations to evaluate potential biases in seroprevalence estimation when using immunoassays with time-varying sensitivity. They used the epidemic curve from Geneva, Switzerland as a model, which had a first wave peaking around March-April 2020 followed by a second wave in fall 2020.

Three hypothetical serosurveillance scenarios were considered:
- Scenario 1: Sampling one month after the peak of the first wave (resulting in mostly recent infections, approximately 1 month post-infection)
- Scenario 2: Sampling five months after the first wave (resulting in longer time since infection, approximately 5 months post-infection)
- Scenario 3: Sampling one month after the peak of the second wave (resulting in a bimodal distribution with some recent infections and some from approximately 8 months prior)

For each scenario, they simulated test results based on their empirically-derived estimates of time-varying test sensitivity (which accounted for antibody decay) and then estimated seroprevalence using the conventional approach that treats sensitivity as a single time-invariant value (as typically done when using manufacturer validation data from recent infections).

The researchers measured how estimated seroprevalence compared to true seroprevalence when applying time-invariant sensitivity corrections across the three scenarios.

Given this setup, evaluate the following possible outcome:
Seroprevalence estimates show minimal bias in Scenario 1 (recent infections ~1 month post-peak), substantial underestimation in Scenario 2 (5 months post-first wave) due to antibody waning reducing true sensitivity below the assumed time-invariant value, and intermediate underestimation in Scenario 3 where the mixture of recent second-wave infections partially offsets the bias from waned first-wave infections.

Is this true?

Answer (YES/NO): YES